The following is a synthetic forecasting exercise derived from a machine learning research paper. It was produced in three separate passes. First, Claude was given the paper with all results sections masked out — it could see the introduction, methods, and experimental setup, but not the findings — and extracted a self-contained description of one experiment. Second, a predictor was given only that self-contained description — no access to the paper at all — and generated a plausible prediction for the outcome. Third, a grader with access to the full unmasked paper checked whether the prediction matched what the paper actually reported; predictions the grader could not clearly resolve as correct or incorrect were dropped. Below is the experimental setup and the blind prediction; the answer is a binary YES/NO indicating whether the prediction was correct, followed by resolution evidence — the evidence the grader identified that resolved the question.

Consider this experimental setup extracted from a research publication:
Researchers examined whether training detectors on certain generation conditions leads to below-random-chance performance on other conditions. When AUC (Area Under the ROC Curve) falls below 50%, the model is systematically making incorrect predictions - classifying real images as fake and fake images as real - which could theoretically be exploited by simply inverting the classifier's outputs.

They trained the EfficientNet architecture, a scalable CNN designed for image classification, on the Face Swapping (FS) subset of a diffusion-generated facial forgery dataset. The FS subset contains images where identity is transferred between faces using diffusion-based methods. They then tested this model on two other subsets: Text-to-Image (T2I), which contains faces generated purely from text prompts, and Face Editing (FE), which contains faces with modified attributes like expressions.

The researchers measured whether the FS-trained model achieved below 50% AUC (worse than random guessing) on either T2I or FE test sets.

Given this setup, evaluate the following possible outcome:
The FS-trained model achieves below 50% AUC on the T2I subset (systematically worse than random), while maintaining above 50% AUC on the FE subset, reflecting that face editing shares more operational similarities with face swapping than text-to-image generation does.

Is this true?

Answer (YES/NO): NO